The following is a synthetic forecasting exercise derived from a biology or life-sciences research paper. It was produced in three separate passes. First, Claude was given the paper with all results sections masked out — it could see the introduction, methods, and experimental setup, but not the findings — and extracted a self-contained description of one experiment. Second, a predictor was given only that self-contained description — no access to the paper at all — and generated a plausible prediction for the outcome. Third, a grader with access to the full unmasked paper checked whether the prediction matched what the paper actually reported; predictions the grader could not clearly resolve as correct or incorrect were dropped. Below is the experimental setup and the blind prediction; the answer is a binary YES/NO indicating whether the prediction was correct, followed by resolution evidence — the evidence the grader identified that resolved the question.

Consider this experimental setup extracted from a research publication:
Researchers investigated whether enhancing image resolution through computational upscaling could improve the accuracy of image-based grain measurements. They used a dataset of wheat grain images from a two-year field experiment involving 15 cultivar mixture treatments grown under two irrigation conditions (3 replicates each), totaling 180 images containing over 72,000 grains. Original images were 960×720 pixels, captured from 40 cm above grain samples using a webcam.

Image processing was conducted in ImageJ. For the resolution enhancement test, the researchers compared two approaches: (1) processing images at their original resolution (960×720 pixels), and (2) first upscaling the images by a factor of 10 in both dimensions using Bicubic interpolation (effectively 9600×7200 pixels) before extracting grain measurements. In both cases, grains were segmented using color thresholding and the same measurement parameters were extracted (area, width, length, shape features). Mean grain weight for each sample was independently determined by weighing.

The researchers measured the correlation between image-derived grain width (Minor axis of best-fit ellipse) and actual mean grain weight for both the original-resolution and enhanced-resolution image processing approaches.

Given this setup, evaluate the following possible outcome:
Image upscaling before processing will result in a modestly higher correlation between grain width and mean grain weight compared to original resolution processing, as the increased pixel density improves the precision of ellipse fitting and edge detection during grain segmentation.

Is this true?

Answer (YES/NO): NO